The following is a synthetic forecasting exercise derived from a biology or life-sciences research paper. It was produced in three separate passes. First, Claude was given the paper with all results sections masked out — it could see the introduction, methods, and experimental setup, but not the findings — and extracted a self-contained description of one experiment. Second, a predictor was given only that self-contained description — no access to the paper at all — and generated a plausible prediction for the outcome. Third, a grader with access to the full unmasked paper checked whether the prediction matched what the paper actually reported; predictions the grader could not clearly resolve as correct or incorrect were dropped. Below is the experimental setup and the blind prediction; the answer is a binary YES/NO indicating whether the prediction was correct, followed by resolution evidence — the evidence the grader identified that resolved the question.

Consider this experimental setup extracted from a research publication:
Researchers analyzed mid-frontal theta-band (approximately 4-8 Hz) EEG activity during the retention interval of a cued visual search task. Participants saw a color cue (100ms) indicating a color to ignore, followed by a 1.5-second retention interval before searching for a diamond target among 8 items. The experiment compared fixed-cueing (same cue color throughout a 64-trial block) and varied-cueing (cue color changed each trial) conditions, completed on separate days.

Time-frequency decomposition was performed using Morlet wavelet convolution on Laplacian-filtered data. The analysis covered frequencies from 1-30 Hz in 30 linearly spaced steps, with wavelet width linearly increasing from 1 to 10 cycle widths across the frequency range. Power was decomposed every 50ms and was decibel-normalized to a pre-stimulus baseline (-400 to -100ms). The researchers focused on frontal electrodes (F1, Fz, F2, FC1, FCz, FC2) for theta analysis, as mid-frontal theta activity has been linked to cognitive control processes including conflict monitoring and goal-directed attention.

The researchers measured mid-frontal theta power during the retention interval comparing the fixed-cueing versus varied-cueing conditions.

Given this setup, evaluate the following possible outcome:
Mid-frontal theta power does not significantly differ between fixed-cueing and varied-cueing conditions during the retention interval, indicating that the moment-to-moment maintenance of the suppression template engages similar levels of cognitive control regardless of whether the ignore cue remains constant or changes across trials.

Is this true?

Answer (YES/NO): NO